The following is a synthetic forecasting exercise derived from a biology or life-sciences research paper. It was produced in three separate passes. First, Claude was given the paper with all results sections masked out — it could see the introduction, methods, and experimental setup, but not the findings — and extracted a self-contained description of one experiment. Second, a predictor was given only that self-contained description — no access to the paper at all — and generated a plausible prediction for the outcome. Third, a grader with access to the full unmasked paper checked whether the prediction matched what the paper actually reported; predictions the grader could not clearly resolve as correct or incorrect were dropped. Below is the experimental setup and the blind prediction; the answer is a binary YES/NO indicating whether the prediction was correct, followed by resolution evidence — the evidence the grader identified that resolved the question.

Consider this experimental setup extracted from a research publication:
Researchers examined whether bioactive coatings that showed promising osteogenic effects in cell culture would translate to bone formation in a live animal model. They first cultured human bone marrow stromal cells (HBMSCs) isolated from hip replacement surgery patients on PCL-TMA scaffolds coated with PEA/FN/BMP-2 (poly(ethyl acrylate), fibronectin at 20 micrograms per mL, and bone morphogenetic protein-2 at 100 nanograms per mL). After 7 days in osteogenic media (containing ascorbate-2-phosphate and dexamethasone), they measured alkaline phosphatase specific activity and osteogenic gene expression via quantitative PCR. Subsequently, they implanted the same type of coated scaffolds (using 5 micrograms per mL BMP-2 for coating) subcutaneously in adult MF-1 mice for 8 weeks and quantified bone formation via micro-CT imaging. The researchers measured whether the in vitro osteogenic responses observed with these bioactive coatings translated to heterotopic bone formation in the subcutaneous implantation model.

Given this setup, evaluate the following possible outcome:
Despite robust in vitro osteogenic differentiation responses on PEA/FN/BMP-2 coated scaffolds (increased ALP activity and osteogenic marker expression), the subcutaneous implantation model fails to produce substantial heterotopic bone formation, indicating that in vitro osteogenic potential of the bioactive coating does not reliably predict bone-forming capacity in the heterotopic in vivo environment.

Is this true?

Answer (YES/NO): NO